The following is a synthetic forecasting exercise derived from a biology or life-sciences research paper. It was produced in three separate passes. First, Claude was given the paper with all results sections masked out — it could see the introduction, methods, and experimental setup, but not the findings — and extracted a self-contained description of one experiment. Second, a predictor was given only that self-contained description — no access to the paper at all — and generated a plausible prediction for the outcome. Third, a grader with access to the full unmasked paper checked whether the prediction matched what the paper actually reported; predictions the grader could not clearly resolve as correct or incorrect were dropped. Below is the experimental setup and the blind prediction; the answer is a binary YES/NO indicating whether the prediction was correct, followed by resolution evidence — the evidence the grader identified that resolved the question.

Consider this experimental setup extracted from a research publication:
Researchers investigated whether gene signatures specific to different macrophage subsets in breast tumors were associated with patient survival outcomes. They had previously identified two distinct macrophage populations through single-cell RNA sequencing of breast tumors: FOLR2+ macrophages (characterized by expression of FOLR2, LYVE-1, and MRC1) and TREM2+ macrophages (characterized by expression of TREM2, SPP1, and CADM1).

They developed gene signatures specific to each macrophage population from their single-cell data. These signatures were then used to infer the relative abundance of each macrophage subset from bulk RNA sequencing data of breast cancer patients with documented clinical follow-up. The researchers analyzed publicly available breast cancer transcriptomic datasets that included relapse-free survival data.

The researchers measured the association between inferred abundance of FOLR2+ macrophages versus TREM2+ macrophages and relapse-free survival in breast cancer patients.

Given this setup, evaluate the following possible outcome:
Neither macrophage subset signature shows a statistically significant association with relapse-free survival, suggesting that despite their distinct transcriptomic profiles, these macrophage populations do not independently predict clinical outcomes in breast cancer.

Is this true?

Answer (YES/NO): NO